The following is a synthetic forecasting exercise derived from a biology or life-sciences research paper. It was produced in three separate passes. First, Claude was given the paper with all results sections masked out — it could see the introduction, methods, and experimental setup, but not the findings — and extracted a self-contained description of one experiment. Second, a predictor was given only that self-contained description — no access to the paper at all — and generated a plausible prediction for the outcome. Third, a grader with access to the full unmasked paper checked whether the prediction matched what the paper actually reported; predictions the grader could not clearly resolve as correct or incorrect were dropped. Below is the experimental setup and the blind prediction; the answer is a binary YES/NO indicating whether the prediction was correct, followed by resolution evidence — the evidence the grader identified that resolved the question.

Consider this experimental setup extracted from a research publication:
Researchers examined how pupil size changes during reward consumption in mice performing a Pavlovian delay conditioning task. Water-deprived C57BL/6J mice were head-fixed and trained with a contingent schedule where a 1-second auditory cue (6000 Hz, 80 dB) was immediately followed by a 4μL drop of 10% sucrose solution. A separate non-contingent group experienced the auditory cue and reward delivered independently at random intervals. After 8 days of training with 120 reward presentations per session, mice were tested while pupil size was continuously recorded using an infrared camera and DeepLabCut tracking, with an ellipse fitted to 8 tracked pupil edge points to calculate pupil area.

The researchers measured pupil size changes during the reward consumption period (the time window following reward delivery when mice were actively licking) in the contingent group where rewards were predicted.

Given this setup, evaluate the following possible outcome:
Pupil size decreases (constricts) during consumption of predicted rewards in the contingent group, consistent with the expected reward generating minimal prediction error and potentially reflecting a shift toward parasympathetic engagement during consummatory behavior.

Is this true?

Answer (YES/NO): NO